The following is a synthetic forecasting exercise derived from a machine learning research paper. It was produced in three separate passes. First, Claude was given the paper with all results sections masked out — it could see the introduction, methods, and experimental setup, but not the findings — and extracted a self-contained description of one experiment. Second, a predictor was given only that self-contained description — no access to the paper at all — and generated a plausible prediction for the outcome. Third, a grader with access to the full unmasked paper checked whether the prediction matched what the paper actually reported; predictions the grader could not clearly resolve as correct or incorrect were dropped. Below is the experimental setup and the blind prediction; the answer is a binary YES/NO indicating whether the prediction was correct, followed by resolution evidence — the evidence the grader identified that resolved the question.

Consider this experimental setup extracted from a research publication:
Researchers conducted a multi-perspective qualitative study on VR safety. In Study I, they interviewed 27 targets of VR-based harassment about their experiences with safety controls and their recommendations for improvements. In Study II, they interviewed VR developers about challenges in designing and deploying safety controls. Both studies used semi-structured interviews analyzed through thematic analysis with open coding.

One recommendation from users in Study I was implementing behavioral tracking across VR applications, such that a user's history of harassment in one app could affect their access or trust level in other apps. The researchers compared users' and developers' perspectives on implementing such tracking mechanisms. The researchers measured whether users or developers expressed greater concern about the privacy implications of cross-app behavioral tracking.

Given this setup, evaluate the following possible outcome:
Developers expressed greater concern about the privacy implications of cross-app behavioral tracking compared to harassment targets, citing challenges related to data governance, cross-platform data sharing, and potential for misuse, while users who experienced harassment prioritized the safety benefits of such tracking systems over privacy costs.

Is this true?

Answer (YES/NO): YES